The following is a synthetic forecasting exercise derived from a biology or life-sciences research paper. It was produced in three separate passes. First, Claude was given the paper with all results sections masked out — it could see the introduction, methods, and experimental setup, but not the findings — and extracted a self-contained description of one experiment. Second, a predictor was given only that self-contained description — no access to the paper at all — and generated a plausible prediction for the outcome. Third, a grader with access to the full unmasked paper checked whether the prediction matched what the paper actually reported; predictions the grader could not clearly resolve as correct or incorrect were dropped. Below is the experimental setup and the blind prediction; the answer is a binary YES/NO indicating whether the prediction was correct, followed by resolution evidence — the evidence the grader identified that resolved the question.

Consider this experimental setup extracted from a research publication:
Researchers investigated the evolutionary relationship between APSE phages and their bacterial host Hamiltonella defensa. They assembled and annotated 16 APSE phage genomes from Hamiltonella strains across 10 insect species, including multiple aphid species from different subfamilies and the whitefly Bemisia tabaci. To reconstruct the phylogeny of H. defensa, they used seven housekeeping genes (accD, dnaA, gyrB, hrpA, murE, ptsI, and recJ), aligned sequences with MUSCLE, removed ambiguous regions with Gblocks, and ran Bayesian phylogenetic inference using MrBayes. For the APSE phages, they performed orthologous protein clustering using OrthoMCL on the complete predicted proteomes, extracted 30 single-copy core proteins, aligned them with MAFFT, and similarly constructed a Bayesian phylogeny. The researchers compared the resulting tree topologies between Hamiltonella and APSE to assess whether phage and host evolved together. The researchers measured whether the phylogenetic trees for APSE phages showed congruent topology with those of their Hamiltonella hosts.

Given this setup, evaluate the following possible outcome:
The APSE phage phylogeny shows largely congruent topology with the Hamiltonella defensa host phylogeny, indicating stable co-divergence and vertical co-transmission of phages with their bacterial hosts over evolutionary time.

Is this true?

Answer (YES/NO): NO